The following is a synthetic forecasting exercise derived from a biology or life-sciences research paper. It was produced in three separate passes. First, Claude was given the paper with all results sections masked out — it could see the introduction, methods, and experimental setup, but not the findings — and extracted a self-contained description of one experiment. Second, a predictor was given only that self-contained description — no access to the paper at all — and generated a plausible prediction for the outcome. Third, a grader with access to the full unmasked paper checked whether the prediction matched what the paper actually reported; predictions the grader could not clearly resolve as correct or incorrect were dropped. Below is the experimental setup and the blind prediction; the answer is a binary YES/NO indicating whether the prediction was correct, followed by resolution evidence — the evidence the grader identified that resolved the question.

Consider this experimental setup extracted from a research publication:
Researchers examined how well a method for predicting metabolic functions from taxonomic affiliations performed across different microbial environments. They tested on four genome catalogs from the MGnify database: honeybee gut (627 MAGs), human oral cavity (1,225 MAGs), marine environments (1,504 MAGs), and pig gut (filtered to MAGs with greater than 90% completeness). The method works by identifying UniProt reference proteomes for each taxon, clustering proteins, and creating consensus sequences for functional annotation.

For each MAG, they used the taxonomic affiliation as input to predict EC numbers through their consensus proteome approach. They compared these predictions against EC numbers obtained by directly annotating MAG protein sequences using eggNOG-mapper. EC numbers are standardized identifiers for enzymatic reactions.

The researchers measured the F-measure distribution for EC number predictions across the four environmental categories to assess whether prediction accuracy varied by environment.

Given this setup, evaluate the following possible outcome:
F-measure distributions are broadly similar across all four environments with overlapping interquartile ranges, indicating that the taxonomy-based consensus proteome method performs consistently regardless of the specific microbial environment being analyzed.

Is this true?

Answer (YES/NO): NO